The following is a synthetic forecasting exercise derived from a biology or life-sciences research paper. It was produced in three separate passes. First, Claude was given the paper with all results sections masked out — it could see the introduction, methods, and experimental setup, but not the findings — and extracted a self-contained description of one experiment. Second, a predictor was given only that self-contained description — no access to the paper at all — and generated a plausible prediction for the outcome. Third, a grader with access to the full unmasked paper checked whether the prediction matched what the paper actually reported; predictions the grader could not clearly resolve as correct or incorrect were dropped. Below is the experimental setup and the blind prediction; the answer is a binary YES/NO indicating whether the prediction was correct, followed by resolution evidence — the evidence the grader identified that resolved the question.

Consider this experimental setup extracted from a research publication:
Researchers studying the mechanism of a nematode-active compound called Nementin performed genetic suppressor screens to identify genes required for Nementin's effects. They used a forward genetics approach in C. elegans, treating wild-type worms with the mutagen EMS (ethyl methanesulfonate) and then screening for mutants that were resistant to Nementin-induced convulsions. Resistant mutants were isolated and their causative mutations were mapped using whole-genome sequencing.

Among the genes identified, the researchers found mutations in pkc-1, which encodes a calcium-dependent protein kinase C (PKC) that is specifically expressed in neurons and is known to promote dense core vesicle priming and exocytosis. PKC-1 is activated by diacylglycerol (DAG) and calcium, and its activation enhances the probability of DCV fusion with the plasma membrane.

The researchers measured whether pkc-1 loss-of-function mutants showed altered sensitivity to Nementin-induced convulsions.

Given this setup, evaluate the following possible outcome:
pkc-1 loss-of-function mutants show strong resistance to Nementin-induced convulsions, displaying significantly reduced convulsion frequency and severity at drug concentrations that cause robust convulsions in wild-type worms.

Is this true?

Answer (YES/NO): NO